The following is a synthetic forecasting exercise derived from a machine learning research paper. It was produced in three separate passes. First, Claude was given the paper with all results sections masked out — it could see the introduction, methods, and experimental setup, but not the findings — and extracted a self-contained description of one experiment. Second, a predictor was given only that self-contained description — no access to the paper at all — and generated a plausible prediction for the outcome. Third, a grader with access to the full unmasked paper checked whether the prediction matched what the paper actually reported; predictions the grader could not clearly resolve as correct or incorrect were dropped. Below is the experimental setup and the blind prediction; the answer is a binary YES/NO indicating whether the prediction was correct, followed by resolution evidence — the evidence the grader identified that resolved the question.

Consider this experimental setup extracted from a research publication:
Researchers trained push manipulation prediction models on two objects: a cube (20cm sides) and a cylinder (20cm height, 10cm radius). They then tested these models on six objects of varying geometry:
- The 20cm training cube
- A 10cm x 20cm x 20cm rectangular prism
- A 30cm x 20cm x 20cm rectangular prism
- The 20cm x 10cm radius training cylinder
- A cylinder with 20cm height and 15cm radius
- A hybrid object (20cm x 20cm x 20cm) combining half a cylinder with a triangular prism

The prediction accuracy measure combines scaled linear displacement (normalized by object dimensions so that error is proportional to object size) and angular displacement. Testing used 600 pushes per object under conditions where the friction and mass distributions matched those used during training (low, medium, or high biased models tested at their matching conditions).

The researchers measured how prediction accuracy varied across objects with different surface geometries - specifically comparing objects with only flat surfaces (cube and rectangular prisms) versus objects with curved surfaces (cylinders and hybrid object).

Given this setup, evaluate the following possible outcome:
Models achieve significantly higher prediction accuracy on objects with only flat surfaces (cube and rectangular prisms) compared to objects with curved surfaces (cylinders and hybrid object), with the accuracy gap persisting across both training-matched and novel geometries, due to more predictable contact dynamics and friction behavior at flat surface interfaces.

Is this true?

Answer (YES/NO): YES